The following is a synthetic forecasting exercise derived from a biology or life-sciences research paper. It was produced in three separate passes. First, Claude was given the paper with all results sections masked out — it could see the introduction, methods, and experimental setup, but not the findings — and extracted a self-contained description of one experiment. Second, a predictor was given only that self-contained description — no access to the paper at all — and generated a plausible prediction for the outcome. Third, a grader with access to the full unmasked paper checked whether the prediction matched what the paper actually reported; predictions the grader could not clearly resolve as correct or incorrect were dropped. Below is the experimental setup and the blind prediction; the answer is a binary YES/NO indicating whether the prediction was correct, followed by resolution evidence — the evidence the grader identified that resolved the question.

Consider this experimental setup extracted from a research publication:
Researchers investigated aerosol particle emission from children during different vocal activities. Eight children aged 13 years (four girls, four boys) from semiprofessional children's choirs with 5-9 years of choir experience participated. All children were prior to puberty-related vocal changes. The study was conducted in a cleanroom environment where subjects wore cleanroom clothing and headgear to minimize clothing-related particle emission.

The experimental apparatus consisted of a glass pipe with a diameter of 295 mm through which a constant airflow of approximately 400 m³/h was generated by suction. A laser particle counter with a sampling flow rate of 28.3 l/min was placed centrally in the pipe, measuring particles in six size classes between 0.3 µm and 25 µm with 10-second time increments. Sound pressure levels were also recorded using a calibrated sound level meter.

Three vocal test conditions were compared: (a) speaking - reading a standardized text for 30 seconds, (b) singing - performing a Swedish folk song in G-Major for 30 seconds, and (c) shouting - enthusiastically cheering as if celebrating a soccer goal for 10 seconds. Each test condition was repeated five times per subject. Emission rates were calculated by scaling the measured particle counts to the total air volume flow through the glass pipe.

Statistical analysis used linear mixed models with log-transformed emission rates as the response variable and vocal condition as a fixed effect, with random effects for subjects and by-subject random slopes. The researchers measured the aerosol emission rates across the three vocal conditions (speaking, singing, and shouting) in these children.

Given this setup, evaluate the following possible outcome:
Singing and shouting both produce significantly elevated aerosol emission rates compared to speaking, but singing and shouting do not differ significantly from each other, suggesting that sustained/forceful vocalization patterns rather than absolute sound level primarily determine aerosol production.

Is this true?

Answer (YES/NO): NO